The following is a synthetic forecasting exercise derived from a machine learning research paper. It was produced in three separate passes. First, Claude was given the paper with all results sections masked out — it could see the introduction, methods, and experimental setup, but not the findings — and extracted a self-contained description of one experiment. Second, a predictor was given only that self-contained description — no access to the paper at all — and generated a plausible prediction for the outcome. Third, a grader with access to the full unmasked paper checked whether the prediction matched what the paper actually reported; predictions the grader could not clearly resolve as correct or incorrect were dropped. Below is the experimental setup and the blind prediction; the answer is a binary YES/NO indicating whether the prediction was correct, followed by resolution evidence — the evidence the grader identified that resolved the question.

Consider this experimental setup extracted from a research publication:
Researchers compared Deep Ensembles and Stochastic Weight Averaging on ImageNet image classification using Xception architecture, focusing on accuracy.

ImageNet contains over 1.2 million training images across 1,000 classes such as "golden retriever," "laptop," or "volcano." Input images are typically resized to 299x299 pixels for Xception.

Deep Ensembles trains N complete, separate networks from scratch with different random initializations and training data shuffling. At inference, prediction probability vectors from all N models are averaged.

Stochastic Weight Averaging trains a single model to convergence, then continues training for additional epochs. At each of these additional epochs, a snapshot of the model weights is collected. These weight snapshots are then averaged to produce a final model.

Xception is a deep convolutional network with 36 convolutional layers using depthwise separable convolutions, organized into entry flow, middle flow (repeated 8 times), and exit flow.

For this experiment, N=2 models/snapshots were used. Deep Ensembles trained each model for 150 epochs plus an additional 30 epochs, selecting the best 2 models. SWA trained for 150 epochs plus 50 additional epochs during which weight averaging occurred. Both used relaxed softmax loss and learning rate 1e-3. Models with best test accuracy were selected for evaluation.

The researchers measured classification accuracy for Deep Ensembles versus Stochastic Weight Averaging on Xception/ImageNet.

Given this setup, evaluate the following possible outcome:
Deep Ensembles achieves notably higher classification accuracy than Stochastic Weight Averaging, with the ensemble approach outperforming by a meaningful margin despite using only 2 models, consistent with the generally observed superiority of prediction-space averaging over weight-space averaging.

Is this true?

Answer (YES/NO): NO